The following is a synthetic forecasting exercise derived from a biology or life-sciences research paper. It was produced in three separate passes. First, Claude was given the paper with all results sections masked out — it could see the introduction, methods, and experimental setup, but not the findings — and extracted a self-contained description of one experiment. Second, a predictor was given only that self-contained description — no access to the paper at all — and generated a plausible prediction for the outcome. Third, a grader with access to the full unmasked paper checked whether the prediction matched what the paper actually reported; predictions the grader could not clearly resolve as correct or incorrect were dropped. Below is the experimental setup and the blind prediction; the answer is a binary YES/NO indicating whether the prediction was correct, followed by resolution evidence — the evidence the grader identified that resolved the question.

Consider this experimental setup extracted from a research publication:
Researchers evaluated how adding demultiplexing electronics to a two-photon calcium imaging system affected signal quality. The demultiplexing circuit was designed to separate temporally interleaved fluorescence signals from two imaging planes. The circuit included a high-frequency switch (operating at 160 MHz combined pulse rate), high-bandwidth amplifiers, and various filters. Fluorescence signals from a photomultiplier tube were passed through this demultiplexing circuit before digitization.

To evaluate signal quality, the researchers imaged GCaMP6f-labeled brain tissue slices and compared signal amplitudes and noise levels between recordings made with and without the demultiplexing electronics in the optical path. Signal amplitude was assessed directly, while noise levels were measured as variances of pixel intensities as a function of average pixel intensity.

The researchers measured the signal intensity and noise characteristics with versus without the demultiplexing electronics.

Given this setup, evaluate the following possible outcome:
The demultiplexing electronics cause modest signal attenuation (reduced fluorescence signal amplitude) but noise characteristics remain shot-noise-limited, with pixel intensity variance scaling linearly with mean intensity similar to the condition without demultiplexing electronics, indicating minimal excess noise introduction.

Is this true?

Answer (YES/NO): YES